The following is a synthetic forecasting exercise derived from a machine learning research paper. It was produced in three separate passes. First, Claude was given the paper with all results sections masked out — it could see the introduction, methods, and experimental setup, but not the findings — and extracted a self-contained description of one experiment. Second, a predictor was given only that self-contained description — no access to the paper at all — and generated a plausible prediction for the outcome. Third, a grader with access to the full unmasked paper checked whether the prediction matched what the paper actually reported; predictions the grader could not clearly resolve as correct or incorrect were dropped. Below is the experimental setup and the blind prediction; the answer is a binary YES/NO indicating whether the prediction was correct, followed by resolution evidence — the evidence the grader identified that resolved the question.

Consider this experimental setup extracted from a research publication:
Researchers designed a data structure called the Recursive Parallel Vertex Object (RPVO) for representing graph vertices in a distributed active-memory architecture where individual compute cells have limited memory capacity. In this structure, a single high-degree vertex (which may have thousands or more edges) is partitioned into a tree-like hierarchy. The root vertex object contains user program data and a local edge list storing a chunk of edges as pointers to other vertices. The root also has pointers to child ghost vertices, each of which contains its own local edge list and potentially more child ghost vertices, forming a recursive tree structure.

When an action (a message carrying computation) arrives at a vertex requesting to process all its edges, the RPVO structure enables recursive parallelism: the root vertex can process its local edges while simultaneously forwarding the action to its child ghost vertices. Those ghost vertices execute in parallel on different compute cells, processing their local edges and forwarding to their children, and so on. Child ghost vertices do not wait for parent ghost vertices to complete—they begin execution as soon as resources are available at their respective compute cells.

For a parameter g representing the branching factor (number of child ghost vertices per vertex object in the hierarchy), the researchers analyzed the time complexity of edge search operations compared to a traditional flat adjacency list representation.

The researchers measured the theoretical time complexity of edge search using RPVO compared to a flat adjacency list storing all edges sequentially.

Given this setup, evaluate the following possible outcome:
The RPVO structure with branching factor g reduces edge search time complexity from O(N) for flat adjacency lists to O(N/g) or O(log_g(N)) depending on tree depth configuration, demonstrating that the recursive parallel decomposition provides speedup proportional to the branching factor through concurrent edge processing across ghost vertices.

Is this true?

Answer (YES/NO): NO